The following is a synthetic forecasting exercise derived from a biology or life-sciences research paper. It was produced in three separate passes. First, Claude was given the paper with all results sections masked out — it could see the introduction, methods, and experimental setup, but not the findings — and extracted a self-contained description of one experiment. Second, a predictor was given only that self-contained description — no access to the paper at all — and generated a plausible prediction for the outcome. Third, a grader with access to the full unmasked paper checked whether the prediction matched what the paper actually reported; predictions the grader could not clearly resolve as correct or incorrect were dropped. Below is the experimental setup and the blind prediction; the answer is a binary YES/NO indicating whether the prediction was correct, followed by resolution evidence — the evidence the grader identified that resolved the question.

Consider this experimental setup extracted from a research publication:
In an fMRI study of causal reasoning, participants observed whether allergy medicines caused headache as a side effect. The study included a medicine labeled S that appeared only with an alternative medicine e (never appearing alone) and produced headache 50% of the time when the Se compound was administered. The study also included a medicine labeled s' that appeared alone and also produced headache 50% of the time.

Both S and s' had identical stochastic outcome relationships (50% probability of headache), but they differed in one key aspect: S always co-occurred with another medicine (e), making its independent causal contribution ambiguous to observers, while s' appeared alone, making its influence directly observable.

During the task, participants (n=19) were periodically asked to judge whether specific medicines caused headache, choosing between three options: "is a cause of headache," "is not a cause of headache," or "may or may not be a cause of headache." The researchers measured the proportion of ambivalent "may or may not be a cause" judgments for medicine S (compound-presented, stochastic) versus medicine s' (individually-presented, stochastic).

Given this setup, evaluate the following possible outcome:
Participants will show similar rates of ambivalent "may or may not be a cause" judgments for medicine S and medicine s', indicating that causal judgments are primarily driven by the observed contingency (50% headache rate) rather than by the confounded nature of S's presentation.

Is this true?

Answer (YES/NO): YES